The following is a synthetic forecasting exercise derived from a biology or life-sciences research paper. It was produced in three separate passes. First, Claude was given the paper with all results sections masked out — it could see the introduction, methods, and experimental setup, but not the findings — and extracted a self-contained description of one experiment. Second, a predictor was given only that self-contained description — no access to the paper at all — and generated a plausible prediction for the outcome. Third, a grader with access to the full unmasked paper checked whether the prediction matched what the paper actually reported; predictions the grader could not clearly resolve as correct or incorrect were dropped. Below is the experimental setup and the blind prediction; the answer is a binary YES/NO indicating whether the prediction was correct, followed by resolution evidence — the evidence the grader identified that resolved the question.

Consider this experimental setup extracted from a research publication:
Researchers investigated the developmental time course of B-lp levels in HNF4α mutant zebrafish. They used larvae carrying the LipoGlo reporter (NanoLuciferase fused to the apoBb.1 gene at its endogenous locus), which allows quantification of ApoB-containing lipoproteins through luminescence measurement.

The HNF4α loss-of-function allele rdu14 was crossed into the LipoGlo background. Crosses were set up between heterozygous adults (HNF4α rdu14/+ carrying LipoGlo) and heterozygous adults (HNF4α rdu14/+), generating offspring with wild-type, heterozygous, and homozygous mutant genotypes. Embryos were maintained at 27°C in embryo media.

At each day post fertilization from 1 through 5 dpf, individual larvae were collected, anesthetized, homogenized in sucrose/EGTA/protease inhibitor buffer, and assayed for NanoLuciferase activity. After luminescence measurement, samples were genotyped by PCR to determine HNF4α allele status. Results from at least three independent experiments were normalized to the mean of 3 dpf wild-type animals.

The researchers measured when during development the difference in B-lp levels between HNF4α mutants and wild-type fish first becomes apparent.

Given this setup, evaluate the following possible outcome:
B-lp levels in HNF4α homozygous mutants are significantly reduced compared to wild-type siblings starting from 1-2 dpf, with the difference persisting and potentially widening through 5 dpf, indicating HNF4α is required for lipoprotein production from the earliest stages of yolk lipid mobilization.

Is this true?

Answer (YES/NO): NO